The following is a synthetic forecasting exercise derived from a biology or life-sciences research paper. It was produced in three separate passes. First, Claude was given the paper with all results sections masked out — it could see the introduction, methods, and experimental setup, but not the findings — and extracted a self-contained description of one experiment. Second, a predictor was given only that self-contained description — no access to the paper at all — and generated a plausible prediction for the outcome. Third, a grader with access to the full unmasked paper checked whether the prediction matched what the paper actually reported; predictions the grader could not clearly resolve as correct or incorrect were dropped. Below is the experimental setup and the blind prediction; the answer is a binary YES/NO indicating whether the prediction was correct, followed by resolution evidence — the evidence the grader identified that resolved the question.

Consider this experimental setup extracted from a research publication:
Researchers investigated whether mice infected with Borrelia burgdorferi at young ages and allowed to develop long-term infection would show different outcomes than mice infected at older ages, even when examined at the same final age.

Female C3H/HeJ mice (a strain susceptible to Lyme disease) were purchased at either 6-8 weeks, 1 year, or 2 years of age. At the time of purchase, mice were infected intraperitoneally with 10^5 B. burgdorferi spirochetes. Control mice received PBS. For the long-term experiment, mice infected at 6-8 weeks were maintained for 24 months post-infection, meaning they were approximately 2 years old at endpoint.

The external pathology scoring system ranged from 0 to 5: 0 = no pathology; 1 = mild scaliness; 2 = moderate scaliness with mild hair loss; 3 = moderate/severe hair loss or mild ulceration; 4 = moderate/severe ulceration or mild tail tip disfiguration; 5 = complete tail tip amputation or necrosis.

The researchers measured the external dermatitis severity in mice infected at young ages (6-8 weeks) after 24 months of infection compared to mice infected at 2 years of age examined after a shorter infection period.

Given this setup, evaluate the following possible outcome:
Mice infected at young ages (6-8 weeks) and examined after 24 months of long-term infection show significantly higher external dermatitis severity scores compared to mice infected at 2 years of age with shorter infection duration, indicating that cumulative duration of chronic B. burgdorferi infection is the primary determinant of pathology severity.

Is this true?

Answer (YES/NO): NO